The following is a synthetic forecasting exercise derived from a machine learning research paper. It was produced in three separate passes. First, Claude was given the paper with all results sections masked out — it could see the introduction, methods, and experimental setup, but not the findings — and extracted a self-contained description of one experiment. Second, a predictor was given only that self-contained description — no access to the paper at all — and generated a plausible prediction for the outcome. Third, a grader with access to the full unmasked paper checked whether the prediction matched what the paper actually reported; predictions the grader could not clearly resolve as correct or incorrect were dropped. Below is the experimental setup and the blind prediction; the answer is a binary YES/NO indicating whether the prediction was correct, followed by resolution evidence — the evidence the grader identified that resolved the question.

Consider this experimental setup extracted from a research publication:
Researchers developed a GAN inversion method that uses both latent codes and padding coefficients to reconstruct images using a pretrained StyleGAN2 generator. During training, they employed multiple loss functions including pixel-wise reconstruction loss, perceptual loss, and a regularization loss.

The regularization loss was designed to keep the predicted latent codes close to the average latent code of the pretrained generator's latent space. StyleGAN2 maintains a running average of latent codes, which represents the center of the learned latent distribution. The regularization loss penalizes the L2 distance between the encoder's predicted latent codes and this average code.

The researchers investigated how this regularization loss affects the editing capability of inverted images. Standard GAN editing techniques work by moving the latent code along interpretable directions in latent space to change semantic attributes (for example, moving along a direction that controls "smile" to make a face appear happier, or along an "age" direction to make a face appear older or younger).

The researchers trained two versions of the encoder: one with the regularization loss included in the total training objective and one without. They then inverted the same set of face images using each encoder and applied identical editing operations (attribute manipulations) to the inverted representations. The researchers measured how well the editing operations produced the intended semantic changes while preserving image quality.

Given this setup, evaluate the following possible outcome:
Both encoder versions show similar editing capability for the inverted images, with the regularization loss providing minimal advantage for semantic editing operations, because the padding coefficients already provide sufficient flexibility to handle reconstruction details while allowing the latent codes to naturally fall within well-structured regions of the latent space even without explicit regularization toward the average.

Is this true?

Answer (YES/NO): NO